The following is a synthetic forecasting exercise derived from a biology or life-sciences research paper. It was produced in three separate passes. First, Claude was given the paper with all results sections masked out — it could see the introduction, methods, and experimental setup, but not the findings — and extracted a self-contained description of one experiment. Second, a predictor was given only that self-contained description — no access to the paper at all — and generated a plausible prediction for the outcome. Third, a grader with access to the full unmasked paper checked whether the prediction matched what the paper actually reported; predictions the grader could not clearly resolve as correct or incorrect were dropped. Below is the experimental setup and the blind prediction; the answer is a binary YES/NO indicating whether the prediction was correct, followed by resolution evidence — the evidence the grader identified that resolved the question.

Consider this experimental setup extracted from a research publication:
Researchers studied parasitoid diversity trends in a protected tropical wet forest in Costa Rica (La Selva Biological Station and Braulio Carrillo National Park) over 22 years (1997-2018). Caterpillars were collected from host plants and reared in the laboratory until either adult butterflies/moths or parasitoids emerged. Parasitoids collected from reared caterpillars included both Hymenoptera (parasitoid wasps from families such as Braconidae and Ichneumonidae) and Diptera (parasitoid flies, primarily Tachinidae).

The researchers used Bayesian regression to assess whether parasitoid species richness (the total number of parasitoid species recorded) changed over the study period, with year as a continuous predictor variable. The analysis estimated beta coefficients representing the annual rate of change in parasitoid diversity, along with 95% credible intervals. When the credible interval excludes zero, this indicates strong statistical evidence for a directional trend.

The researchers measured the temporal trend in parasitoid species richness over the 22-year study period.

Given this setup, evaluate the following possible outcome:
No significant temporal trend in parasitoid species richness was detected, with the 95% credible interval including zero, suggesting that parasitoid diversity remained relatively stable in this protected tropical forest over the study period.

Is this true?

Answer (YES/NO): NO